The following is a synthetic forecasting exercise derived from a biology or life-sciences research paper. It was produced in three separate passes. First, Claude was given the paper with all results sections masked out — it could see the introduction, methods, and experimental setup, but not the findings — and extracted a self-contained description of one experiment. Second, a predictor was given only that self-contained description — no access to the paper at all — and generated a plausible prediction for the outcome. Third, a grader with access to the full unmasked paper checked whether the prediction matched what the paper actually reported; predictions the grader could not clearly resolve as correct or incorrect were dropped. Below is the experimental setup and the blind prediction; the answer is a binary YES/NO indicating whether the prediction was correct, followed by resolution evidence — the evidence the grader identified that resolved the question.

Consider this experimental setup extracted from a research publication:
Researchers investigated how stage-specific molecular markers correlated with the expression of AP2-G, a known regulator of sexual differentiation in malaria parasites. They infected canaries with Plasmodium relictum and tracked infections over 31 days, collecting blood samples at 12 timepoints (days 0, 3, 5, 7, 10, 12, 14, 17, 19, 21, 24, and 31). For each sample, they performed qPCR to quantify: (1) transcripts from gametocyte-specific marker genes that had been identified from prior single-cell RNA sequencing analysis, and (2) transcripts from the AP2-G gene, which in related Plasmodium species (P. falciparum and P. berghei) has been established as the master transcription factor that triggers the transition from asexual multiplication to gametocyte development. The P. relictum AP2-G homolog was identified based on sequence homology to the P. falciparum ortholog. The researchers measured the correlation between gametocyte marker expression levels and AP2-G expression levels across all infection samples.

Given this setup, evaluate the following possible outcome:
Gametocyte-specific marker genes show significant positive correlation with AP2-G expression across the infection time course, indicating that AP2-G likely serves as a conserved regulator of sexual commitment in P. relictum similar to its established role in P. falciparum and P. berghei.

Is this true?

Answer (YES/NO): YES